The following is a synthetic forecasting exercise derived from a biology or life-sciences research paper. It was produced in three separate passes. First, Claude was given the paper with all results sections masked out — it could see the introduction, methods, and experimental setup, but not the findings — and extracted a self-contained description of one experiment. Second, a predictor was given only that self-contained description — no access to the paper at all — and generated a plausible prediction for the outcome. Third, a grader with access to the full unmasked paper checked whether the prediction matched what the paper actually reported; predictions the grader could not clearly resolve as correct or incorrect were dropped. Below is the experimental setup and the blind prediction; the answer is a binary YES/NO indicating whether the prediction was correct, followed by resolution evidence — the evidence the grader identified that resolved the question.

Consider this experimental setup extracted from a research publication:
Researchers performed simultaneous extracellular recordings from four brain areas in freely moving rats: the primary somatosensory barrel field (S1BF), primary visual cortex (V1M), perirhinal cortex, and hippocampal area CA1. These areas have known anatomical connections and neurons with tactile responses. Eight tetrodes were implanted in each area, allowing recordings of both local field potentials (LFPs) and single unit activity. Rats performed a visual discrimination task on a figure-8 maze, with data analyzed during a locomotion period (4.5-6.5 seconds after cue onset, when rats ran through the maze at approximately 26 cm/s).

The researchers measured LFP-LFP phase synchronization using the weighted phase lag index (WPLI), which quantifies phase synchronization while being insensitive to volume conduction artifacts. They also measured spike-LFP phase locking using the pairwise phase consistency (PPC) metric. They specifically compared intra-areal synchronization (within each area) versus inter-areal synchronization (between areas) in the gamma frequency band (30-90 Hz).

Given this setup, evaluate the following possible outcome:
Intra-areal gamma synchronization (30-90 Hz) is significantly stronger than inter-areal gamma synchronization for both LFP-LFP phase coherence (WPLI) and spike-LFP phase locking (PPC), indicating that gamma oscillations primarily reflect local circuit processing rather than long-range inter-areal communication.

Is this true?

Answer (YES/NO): YES